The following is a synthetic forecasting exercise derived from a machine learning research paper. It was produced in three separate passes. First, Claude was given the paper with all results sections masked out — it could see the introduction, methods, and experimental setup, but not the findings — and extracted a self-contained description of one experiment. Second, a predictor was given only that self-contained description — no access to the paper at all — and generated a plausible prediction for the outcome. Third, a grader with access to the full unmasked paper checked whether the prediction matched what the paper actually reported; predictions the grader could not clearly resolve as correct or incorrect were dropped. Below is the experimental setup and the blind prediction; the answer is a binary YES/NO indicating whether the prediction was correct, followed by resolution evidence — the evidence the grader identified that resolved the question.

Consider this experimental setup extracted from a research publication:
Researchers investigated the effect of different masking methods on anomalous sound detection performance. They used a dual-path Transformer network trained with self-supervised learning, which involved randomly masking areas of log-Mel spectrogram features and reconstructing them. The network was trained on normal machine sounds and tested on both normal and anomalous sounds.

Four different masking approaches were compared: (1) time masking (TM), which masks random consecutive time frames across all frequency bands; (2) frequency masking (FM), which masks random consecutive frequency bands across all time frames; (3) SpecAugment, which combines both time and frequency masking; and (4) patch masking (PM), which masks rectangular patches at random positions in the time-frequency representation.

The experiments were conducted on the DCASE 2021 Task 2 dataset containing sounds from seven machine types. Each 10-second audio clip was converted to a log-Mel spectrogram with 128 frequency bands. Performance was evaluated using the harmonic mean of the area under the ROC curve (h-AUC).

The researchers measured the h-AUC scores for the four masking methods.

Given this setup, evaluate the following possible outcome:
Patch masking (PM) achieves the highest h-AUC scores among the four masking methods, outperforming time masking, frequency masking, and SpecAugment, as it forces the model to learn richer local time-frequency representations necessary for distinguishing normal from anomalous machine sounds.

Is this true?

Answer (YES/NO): YES